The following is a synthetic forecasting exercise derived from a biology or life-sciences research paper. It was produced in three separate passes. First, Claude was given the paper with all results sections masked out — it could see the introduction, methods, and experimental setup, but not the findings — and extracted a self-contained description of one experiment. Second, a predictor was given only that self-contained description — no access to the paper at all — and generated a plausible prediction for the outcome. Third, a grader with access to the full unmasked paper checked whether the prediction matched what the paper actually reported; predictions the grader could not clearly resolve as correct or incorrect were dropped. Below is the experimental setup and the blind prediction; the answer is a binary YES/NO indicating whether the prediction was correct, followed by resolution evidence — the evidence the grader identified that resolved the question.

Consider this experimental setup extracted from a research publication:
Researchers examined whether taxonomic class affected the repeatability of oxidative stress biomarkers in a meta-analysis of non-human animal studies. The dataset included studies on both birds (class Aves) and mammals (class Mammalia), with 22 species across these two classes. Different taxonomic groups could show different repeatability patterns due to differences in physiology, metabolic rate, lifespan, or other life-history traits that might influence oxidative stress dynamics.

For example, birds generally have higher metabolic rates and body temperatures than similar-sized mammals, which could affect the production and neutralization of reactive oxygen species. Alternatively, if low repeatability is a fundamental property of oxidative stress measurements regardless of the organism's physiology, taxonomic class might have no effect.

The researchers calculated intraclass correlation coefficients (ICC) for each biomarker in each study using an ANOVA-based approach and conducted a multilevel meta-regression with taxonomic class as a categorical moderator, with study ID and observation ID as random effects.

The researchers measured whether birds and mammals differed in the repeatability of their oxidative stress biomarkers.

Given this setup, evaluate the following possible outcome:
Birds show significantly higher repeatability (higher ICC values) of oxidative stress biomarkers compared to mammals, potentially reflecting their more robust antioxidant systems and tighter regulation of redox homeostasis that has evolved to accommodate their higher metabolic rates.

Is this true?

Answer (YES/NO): NO